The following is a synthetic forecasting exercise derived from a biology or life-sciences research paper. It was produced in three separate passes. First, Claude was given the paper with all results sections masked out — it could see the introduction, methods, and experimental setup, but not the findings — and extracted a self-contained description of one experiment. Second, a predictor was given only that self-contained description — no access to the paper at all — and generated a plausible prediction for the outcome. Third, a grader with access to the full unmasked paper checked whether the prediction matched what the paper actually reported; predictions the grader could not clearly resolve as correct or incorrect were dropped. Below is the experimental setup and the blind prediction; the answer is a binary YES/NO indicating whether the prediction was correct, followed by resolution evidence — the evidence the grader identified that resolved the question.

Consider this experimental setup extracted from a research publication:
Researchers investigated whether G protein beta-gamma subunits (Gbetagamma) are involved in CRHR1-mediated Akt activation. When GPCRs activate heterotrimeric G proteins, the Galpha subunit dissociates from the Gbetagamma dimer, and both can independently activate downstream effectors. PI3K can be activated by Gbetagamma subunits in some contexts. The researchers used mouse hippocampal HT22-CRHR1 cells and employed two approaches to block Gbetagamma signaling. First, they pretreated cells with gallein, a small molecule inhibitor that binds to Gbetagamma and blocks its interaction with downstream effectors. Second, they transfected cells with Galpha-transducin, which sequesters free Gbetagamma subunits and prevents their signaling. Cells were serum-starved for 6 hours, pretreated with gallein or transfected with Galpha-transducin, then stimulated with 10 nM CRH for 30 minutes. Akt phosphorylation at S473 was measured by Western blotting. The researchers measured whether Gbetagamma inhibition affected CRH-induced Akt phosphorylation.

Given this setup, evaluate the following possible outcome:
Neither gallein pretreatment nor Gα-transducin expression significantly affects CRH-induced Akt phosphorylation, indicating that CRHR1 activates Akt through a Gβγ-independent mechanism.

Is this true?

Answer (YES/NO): NO